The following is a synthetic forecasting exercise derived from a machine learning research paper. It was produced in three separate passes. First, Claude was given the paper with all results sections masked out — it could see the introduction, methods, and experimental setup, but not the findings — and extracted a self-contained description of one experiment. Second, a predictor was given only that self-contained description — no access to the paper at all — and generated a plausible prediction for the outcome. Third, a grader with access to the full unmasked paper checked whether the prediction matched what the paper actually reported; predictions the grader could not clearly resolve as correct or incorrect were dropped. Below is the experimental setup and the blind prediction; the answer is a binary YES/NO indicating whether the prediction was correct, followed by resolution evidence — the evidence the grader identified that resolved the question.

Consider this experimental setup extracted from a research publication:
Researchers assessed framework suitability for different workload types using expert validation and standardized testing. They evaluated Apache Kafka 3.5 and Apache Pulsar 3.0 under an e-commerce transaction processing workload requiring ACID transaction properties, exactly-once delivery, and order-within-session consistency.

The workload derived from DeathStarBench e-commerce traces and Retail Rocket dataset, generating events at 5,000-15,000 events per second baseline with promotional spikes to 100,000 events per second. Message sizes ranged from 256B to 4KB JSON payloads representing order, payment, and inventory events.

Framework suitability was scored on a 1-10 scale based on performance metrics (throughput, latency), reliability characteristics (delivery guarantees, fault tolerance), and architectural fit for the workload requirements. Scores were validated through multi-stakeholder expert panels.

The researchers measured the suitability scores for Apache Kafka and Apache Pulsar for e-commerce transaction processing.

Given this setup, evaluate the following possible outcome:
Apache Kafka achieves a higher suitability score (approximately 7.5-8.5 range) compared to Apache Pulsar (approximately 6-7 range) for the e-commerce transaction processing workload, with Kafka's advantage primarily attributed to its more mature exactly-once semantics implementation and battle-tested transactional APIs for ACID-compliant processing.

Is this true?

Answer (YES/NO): NO